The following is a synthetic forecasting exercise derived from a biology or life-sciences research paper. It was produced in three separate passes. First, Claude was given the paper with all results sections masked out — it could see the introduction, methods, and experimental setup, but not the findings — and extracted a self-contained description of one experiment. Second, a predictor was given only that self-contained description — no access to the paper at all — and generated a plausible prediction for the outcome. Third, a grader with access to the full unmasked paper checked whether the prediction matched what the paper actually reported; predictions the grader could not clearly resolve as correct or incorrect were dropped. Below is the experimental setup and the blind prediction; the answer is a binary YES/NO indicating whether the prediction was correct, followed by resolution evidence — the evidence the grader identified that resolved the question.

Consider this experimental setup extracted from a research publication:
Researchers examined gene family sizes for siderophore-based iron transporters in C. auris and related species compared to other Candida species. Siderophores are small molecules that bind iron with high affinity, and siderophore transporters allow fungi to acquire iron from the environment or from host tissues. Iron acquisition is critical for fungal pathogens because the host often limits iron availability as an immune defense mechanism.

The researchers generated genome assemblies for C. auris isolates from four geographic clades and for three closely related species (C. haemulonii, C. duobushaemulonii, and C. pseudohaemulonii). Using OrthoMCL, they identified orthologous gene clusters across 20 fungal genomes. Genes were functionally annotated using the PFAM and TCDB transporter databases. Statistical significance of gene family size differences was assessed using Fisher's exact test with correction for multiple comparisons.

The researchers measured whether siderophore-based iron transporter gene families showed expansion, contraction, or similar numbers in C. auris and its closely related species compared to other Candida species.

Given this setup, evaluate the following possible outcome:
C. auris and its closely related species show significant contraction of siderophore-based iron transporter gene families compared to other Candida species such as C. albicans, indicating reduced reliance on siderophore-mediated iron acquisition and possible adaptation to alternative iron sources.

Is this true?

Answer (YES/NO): NO